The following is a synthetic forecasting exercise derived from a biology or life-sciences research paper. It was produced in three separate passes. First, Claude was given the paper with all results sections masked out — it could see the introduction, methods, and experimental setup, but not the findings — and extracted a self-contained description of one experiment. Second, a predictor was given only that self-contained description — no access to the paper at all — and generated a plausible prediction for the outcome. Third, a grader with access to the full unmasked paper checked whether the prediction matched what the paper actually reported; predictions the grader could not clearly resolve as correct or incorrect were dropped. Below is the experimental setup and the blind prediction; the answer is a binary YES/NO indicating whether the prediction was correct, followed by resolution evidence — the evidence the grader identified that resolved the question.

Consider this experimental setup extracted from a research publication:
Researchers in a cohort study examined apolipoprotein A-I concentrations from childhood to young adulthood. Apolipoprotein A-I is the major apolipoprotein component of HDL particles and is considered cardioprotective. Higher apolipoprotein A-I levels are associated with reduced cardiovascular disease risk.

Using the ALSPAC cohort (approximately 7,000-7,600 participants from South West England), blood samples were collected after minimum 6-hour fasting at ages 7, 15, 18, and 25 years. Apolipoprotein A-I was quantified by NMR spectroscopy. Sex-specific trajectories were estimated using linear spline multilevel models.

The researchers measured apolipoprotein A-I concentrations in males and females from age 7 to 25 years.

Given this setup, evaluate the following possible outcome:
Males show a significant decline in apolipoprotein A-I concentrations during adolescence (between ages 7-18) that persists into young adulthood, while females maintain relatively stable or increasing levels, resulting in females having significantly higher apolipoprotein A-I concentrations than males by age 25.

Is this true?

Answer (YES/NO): YES